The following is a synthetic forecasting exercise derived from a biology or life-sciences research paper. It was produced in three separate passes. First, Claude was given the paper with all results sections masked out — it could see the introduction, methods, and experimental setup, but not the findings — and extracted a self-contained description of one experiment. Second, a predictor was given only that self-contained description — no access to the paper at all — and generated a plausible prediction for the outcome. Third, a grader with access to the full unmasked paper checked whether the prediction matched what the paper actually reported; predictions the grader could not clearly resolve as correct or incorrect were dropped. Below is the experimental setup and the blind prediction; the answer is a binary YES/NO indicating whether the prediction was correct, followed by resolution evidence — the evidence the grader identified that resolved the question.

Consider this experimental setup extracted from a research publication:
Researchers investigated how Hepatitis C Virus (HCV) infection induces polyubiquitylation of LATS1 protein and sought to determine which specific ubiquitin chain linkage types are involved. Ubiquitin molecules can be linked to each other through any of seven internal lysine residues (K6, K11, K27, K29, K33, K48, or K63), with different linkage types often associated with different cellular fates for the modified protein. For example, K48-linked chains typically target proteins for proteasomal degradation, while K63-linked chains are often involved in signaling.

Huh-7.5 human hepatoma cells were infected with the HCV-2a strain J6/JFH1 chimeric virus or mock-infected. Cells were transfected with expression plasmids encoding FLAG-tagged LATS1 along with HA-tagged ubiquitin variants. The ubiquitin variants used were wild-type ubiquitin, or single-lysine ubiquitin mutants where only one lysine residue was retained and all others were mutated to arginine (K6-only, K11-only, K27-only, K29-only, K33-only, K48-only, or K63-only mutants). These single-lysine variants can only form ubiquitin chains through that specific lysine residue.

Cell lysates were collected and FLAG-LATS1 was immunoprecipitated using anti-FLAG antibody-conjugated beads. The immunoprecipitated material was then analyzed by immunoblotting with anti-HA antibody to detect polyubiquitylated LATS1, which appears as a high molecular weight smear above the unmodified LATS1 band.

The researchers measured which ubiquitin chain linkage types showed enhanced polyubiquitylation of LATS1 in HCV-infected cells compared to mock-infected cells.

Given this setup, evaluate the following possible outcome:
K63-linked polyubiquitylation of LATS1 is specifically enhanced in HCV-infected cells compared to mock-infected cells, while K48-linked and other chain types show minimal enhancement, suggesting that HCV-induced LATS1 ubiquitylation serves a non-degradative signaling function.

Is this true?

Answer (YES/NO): NO